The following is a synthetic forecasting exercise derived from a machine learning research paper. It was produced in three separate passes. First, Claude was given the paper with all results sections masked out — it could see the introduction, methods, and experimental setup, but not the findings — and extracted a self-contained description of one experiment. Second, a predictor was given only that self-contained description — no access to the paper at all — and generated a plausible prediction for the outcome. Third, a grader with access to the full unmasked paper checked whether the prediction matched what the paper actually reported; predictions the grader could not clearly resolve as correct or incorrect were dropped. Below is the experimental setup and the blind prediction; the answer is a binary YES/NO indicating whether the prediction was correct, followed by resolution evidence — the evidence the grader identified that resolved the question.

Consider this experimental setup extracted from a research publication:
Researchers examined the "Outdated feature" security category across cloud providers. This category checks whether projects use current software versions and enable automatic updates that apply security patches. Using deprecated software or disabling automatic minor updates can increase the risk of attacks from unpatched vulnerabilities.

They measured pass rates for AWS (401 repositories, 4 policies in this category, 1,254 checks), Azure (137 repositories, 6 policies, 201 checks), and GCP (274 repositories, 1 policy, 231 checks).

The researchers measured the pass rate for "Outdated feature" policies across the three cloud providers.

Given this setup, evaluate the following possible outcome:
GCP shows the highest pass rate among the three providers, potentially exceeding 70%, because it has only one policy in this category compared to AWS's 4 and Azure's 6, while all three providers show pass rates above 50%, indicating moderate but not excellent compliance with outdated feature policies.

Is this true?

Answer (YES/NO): NO